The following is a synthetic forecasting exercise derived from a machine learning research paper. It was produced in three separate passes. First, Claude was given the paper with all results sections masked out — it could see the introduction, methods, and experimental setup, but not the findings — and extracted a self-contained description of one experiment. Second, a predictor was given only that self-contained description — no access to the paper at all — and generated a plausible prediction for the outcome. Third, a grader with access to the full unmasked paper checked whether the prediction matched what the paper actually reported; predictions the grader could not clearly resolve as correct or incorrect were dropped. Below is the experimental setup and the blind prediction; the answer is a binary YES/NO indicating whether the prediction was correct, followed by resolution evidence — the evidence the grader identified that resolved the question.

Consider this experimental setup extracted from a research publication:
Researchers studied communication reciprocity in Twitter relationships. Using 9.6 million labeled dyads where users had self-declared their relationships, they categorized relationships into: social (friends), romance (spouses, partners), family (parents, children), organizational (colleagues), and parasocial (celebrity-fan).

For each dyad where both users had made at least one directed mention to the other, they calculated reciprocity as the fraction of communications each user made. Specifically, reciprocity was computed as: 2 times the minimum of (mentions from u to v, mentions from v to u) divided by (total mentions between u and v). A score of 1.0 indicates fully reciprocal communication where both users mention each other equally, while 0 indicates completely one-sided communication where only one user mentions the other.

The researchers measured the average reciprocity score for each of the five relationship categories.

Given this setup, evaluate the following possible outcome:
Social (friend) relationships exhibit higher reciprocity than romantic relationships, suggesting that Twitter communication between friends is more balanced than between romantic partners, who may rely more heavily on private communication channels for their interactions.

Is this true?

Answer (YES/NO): NO